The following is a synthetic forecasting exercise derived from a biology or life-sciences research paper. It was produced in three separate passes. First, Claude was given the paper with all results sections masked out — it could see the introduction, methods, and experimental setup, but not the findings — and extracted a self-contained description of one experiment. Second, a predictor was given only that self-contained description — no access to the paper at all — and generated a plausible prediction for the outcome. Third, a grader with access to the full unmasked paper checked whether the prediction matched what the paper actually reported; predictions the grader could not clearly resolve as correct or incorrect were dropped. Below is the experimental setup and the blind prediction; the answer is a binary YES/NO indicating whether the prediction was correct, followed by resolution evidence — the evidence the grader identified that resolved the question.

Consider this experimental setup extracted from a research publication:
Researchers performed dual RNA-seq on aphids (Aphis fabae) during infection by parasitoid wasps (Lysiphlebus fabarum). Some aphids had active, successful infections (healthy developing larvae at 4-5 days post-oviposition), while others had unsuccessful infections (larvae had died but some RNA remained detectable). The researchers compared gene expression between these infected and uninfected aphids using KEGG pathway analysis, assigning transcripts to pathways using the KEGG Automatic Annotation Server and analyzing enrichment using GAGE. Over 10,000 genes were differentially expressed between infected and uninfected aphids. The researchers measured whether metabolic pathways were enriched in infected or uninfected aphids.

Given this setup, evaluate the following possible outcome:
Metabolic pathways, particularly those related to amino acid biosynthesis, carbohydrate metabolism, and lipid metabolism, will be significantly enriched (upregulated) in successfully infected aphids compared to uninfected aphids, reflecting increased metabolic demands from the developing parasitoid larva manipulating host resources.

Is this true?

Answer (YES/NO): YES